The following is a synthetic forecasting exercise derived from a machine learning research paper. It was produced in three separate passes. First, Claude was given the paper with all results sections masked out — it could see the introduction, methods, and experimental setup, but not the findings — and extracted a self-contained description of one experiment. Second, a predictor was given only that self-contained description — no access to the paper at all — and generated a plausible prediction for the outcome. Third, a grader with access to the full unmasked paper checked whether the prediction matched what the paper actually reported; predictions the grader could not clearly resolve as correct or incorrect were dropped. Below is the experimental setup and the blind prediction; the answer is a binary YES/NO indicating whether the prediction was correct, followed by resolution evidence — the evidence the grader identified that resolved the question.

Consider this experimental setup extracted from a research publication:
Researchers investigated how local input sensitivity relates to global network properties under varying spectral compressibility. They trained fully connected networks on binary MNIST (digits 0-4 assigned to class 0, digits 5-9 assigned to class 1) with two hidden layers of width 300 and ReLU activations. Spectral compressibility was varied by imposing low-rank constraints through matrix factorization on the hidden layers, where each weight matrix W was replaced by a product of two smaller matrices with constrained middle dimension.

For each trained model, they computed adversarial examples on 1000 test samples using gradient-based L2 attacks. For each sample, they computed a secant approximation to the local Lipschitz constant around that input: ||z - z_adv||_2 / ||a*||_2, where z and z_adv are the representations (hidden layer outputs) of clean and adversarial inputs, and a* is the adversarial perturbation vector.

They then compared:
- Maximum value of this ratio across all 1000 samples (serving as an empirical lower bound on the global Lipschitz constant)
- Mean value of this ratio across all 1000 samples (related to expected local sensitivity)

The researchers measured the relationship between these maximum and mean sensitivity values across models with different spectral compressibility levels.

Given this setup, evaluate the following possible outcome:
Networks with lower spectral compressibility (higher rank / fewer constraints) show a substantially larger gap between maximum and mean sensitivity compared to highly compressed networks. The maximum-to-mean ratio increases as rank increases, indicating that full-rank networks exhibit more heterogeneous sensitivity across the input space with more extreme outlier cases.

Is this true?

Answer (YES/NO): NO